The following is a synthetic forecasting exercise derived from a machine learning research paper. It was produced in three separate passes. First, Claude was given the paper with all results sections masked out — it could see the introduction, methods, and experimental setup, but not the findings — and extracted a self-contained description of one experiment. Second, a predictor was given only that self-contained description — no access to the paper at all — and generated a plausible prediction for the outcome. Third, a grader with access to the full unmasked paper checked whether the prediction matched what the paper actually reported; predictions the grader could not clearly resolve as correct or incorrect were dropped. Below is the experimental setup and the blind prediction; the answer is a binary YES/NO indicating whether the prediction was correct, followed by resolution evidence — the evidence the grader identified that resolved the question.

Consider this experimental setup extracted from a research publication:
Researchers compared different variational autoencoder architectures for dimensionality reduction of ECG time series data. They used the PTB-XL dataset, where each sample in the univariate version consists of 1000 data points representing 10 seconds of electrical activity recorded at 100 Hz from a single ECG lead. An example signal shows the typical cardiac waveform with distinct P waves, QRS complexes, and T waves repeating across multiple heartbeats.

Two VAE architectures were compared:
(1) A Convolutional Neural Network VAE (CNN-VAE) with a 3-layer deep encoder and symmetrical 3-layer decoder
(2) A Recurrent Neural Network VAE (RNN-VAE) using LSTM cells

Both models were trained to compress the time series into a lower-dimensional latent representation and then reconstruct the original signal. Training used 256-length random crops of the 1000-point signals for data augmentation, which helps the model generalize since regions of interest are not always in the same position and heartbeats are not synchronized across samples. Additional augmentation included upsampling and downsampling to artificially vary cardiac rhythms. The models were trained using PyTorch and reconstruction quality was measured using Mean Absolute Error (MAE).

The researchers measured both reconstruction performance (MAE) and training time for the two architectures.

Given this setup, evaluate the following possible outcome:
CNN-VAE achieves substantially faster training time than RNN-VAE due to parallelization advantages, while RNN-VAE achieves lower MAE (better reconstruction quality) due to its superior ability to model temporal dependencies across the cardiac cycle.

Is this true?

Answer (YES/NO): NO